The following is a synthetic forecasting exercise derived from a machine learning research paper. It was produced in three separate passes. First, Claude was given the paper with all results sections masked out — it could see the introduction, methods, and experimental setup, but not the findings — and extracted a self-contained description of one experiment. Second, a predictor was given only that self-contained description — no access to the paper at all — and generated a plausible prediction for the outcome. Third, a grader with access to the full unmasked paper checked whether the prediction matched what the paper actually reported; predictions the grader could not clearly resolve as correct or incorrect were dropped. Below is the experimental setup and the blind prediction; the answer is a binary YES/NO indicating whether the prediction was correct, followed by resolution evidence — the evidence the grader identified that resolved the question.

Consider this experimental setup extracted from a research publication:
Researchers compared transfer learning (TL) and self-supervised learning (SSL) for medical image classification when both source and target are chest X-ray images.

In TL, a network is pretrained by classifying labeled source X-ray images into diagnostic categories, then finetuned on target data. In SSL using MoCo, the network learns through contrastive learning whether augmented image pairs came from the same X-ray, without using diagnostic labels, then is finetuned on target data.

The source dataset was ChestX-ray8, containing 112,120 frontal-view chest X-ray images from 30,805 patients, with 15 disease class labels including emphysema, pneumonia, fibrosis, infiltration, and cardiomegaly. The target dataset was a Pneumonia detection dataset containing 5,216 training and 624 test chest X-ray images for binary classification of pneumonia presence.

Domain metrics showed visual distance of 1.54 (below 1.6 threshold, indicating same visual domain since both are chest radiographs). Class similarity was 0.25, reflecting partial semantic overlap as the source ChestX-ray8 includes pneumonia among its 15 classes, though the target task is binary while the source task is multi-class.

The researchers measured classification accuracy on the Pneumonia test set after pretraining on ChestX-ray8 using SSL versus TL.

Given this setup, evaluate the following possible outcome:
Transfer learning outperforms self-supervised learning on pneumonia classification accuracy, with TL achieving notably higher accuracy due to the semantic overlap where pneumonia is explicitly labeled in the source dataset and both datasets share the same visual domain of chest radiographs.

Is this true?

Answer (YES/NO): YES